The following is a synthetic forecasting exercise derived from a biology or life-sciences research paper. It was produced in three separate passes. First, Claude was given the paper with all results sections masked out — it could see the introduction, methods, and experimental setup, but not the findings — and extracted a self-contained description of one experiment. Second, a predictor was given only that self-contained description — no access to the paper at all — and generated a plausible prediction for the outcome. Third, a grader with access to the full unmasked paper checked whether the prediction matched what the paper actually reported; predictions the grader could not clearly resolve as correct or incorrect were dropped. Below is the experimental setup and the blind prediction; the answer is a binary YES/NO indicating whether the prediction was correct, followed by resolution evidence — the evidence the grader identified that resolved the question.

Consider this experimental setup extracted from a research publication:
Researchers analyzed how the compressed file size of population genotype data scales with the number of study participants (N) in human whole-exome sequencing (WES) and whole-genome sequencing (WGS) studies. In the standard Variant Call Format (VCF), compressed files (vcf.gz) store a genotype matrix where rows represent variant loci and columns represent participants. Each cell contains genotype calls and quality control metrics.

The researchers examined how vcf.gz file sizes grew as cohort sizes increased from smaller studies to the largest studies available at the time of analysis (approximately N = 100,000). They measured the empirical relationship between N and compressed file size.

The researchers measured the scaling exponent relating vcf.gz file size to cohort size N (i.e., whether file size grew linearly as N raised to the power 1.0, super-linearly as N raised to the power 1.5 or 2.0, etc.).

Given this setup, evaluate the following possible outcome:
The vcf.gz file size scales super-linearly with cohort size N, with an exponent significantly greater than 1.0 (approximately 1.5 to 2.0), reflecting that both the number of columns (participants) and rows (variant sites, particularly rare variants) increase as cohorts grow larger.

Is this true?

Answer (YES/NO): YES